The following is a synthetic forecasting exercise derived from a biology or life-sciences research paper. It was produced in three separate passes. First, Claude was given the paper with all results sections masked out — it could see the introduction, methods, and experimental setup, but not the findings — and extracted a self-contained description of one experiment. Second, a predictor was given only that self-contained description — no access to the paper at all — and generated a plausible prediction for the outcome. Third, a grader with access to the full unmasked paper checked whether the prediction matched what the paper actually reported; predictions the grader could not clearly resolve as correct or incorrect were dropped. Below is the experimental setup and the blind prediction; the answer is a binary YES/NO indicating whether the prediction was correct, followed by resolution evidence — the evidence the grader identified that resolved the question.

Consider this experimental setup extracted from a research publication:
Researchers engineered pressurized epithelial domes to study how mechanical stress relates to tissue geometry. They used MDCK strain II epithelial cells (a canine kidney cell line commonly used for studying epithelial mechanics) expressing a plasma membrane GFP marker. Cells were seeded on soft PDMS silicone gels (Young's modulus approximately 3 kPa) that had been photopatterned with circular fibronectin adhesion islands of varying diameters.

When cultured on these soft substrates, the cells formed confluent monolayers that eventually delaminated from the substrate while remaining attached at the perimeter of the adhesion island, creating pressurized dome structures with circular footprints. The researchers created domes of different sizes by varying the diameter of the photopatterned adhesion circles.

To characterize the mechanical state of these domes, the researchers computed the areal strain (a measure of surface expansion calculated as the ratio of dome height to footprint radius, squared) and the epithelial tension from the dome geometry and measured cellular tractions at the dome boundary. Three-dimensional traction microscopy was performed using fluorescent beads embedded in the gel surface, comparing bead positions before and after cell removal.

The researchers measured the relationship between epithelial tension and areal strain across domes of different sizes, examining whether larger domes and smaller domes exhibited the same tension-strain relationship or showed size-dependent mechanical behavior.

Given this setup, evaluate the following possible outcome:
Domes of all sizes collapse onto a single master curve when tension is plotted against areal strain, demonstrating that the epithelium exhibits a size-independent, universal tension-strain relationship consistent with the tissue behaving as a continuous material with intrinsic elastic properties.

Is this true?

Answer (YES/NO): YES